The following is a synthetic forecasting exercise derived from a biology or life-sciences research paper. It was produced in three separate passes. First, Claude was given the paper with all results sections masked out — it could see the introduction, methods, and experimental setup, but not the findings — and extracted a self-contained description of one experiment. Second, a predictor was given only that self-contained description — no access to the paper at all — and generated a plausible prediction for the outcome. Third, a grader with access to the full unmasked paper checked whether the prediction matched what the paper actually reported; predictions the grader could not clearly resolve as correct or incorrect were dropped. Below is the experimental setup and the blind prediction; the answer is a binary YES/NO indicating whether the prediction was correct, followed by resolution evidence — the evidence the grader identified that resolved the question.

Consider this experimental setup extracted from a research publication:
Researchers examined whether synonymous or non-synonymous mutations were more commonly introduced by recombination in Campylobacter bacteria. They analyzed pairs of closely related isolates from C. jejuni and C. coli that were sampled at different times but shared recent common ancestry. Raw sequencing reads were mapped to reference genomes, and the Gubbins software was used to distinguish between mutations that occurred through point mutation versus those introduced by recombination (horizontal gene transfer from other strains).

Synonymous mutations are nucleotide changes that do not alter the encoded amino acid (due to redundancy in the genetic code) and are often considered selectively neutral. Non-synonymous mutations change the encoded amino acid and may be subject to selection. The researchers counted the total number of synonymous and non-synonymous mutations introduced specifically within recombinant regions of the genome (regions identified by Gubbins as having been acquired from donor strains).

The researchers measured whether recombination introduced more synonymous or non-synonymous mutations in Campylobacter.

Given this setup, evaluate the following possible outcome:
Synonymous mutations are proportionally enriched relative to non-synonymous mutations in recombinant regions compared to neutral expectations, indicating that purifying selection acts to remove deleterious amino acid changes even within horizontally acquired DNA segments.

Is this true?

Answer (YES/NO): YES